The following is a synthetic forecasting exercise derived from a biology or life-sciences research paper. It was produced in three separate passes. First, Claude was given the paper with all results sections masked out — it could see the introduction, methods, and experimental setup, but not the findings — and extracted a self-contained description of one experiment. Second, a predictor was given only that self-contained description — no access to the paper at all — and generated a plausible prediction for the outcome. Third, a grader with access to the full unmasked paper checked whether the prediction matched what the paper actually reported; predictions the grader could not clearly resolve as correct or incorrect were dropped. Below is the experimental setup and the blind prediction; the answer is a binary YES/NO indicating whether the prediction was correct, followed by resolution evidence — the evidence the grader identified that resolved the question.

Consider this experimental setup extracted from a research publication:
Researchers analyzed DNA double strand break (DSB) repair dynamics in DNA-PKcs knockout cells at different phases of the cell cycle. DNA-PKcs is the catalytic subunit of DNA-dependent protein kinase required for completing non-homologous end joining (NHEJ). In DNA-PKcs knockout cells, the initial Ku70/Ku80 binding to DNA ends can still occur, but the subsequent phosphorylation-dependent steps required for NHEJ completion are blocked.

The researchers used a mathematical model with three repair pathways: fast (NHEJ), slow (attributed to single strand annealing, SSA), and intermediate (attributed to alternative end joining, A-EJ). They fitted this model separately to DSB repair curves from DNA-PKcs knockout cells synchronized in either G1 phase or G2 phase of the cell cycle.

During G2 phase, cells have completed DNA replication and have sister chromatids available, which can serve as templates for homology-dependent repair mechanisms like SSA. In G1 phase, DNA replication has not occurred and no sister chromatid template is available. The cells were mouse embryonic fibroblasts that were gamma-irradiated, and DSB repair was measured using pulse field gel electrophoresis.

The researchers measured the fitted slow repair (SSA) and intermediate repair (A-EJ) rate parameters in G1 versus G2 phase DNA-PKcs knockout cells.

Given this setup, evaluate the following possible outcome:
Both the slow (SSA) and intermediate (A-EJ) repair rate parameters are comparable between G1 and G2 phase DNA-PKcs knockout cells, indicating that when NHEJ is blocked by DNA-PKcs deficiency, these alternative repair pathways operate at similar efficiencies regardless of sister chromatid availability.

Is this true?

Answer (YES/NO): NO